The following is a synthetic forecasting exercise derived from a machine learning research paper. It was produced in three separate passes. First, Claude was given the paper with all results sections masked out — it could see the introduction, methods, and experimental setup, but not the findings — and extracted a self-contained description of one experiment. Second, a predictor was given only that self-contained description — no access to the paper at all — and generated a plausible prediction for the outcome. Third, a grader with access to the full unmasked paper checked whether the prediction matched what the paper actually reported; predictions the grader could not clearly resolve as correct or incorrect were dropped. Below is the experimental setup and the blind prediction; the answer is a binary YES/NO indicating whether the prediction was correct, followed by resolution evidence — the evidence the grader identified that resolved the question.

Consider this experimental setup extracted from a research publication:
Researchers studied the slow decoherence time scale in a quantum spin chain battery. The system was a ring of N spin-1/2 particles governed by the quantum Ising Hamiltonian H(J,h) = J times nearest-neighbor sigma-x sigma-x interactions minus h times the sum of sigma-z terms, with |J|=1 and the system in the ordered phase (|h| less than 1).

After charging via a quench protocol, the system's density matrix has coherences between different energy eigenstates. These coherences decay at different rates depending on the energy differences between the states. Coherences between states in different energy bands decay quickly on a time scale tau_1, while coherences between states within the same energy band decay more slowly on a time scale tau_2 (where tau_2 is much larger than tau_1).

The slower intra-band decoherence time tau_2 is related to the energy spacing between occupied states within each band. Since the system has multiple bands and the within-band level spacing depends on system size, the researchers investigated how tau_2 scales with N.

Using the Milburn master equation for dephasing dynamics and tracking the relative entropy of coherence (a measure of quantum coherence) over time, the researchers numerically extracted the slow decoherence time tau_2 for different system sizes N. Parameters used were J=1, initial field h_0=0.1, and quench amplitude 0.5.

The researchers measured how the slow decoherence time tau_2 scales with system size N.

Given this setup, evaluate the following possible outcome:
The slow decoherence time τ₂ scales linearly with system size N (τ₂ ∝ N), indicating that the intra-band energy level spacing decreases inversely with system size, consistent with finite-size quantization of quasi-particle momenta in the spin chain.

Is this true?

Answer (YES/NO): YES